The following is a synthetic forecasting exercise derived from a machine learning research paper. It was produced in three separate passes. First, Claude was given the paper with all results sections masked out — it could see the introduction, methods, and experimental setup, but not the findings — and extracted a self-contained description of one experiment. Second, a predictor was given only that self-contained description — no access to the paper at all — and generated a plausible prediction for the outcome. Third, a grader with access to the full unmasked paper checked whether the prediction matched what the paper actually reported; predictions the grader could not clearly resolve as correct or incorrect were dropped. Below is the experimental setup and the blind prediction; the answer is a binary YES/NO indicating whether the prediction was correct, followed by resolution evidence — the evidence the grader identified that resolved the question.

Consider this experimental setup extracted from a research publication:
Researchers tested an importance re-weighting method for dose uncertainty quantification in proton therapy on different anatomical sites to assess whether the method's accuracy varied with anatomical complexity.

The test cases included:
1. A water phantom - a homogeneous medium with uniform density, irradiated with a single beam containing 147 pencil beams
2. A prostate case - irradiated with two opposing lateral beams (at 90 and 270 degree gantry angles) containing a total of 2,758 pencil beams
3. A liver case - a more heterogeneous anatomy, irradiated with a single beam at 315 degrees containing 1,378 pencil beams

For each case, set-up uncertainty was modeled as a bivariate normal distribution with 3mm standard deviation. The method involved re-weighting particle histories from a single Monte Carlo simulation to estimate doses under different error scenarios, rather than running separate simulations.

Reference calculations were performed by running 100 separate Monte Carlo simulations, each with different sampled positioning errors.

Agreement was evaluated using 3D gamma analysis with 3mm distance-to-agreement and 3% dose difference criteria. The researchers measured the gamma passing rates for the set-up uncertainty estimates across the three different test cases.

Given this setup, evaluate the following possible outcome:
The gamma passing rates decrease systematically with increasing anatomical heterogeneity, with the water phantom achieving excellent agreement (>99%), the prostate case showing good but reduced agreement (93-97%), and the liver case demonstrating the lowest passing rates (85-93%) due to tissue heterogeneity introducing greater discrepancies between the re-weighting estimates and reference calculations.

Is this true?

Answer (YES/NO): NO